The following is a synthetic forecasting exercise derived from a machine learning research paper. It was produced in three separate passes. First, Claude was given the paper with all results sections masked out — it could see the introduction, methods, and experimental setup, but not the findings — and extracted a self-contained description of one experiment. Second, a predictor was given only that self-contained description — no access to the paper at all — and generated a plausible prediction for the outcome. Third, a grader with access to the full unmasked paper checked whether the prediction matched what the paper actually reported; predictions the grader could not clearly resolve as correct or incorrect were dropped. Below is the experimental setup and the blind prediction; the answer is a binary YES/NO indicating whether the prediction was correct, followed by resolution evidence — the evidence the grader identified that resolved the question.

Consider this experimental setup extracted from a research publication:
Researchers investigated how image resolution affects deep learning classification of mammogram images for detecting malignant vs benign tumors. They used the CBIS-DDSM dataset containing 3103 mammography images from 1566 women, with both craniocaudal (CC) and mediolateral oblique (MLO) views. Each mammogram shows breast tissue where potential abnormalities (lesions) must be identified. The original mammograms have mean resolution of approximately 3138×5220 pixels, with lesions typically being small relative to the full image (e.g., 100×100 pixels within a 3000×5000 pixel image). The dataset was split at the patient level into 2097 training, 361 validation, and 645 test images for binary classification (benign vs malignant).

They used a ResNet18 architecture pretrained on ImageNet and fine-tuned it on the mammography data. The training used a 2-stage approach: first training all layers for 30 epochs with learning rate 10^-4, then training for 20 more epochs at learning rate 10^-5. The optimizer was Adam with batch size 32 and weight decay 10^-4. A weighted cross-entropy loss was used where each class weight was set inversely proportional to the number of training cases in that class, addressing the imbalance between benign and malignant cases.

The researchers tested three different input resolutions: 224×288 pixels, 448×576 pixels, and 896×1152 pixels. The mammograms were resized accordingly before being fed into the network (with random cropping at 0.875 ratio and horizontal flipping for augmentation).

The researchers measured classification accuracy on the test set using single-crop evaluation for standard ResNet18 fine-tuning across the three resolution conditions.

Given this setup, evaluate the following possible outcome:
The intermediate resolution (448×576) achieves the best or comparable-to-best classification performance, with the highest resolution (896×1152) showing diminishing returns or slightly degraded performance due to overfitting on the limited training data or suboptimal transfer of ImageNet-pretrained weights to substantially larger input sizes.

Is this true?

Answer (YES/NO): NO